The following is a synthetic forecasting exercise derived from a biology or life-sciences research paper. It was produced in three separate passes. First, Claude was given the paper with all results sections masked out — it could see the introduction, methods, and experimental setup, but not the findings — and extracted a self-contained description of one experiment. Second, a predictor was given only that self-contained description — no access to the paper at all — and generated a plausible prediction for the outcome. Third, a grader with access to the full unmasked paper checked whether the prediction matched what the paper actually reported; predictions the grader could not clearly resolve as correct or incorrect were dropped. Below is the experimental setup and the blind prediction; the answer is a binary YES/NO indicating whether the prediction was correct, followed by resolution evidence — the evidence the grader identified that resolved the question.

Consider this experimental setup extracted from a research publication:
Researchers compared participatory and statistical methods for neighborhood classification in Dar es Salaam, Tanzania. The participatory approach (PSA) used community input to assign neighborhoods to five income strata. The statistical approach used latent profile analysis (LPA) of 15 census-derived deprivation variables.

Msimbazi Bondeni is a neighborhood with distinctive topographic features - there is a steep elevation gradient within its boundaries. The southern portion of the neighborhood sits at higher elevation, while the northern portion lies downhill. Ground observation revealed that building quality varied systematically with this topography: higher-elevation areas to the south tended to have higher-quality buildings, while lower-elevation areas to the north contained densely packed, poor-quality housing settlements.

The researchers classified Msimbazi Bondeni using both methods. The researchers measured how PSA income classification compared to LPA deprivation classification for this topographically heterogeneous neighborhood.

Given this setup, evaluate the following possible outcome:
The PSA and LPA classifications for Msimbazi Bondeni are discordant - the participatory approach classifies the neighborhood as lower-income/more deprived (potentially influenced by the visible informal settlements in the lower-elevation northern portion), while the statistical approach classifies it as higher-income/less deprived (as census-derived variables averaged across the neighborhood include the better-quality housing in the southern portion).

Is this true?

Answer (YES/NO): NO